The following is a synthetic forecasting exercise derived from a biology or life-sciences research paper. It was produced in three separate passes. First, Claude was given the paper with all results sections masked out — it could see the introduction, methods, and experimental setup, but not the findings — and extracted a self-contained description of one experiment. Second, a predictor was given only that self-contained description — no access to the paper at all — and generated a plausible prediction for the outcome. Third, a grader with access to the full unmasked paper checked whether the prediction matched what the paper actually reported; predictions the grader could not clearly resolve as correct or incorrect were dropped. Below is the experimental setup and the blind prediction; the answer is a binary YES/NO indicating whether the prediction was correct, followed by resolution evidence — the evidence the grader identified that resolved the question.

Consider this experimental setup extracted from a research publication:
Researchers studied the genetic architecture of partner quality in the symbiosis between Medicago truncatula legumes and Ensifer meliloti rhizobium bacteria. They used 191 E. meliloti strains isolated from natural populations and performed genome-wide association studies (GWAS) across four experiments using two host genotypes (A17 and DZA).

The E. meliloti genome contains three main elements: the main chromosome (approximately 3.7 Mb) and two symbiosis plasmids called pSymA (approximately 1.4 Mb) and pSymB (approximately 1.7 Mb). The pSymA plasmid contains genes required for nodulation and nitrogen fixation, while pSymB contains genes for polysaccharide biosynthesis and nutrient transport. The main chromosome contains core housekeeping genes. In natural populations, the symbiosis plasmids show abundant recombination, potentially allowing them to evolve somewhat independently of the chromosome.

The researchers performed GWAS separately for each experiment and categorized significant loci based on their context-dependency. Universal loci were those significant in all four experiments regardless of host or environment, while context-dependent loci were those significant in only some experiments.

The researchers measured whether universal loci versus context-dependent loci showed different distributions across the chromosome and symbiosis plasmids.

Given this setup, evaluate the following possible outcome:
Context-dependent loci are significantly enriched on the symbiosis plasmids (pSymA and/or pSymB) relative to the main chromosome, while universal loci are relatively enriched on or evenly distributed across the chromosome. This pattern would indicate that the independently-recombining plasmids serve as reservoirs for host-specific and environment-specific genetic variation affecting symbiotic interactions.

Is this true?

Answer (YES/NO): NO